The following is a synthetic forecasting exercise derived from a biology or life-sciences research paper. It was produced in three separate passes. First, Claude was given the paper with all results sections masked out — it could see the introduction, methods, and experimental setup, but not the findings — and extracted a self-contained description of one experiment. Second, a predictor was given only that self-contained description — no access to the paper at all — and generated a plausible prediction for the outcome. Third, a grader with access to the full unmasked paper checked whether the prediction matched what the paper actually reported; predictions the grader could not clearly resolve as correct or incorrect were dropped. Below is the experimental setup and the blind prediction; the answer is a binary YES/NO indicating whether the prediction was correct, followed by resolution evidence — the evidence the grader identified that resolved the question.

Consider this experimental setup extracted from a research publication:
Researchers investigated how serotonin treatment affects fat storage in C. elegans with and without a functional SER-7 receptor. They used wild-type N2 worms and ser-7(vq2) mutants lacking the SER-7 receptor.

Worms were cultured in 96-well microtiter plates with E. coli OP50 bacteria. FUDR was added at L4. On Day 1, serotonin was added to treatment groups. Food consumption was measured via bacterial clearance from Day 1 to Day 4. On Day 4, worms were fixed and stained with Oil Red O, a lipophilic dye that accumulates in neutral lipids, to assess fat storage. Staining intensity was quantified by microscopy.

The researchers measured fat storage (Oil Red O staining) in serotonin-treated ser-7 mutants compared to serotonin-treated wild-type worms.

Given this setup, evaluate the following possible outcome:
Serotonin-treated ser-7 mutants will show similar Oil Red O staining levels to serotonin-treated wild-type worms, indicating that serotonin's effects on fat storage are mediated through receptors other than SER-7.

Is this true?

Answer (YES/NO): NO